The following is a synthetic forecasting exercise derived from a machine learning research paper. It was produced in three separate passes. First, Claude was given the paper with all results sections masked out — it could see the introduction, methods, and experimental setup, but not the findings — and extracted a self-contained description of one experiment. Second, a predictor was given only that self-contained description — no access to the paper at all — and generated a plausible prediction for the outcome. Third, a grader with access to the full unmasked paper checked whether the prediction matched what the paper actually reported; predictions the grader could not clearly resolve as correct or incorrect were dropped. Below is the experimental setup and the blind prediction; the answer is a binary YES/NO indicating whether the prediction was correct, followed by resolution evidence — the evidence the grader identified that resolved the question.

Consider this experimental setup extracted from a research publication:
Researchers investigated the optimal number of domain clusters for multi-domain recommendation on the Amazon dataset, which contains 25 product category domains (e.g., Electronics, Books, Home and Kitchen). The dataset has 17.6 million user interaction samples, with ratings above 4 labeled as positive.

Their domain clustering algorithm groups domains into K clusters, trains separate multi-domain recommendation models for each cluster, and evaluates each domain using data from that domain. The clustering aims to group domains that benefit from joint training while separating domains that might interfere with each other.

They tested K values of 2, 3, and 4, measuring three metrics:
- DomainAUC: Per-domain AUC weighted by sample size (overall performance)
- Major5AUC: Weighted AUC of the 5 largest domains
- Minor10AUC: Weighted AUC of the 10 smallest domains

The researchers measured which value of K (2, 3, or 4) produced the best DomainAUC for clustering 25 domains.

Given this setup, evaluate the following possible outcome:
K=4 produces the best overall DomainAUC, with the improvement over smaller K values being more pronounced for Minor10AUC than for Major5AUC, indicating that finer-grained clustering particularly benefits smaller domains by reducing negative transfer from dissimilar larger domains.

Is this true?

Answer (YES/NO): NO